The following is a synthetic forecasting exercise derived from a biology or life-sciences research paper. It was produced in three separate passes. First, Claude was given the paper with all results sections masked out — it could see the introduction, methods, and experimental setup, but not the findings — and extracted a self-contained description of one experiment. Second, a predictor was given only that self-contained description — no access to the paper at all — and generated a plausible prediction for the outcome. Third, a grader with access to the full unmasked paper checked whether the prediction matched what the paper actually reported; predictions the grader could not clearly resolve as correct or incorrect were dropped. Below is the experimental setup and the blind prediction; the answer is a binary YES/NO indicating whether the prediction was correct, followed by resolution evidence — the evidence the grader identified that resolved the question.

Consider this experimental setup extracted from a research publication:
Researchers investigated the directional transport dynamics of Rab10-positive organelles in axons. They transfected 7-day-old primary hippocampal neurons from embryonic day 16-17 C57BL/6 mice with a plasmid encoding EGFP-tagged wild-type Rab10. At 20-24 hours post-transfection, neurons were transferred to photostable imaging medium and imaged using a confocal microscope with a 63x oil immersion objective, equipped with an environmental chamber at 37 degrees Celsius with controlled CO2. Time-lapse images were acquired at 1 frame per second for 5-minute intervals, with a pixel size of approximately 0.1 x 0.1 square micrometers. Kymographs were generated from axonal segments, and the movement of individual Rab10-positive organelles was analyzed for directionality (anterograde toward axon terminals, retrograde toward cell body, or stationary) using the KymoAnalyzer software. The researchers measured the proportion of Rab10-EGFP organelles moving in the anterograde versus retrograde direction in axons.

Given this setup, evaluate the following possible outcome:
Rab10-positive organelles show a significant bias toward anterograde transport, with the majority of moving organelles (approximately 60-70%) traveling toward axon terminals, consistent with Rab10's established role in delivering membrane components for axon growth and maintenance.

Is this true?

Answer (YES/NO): NO